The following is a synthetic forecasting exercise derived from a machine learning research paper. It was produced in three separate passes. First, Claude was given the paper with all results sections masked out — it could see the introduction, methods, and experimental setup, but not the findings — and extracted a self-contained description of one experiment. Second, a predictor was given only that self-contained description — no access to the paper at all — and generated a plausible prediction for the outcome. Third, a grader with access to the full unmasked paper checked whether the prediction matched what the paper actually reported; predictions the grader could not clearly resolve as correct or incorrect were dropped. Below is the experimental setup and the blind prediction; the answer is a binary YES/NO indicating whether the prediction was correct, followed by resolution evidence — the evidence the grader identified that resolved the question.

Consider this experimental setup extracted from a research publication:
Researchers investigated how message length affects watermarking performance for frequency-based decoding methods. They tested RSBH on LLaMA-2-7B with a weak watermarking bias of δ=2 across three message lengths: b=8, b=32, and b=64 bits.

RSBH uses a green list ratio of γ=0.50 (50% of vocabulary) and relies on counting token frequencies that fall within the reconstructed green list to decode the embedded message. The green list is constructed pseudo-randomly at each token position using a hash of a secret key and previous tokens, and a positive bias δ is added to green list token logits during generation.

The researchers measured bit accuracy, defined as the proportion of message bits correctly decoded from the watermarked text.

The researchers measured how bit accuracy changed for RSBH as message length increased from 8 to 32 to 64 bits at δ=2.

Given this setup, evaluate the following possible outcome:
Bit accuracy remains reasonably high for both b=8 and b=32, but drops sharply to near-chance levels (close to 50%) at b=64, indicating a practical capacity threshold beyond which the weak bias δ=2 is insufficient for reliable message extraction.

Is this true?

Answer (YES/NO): NO